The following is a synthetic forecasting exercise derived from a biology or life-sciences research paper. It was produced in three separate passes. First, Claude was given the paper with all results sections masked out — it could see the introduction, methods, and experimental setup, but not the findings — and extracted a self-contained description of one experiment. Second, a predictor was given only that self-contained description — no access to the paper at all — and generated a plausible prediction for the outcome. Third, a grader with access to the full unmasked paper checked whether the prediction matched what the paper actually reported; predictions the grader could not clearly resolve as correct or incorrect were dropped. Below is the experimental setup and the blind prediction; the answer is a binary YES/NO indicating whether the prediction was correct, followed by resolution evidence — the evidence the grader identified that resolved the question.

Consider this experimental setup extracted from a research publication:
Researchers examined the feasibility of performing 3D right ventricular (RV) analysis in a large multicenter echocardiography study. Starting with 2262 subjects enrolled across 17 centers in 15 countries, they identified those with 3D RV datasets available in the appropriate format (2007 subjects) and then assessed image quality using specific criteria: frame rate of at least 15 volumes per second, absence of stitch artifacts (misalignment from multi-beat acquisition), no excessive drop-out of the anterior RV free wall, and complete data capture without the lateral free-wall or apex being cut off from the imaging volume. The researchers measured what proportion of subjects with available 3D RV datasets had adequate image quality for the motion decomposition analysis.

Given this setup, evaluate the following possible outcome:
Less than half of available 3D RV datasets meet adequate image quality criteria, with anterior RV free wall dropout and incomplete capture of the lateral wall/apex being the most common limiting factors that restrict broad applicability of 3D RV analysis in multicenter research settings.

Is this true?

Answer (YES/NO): NO